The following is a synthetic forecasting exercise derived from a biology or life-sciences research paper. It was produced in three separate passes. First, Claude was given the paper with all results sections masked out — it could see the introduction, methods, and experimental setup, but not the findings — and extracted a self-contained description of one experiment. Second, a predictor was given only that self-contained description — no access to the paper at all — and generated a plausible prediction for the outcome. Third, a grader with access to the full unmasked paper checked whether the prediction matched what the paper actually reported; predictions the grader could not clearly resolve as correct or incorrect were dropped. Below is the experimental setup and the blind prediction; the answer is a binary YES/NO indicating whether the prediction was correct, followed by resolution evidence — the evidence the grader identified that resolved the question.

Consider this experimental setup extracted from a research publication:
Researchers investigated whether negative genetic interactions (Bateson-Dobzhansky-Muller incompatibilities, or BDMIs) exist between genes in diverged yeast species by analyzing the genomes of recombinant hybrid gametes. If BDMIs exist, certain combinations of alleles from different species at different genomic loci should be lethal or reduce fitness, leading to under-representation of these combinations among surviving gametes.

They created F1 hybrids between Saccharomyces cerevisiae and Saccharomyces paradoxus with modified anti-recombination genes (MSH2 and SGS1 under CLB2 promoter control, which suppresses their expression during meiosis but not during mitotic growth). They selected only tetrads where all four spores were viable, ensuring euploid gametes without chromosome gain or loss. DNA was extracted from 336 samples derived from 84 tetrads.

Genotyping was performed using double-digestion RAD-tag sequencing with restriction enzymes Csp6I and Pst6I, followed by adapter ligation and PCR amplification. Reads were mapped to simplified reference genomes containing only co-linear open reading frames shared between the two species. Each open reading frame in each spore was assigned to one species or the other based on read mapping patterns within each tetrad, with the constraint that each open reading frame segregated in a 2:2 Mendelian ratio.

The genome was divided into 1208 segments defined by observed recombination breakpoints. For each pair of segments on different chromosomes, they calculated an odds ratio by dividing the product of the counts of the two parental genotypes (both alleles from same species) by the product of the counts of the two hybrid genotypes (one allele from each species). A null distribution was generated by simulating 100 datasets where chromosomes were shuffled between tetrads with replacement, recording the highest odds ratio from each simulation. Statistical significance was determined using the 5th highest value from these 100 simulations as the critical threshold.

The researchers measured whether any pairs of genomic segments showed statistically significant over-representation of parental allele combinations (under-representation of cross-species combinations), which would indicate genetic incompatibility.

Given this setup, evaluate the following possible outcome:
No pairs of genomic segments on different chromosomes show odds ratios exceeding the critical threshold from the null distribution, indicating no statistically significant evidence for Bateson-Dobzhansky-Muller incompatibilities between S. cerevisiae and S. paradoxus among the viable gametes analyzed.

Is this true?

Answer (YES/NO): NO